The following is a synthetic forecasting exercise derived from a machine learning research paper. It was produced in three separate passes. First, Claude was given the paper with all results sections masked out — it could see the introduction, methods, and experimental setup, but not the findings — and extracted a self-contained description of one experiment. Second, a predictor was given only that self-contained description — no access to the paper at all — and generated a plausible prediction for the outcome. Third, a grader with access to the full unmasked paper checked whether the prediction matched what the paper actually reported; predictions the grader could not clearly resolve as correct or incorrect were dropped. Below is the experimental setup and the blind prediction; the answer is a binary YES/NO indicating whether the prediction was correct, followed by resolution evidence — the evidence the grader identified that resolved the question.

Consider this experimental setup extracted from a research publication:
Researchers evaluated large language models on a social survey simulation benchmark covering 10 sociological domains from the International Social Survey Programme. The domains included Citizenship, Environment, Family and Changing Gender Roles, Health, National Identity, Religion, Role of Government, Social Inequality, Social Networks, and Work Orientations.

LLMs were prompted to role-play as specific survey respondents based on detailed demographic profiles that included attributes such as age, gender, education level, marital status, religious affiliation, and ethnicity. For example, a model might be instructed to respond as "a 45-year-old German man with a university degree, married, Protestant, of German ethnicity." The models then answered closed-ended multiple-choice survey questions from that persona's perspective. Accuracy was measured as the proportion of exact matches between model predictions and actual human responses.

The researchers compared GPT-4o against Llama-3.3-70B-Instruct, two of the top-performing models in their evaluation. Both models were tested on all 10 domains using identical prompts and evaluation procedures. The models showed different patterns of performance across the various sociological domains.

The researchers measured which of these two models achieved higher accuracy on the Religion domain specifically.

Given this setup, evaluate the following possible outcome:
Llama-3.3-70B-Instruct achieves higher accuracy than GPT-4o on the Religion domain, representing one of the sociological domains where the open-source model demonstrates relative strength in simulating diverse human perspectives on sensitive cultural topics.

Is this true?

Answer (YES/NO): YES